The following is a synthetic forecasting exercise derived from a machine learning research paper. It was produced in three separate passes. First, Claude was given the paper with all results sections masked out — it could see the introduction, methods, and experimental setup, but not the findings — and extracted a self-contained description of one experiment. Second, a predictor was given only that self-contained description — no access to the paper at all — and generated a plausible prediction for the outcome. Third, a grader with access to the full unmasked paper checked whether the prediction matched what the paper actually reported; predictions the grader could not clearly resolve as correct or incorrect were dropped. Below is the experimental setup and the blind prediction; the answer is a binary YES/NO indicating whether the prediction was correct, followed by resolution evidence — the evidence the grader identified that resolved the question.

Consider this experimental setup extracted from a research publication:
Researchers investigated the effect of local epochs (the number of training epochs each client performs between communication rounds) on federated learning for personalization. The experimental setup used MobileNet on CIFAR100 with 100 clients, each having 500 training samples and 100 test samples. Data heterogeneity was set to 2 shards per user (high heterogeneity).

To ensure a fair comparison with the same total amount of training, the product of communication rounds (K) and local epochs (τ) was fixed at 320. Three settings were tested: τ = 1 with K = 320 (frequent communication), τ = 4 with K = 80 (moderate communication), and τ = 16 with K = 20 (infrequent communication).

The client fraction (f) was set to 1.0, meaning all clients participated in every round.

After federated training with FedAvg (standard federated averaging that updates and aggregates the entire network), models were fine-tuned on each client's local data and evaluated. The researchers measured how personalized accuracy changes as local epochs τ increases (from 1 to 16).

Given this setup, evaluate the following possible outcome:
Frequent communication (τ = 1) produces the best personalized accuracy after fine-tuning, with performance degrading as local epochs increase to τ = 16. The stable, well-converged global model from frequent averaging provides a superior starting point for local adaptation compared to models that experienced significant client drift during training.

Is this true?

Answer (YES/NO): YES